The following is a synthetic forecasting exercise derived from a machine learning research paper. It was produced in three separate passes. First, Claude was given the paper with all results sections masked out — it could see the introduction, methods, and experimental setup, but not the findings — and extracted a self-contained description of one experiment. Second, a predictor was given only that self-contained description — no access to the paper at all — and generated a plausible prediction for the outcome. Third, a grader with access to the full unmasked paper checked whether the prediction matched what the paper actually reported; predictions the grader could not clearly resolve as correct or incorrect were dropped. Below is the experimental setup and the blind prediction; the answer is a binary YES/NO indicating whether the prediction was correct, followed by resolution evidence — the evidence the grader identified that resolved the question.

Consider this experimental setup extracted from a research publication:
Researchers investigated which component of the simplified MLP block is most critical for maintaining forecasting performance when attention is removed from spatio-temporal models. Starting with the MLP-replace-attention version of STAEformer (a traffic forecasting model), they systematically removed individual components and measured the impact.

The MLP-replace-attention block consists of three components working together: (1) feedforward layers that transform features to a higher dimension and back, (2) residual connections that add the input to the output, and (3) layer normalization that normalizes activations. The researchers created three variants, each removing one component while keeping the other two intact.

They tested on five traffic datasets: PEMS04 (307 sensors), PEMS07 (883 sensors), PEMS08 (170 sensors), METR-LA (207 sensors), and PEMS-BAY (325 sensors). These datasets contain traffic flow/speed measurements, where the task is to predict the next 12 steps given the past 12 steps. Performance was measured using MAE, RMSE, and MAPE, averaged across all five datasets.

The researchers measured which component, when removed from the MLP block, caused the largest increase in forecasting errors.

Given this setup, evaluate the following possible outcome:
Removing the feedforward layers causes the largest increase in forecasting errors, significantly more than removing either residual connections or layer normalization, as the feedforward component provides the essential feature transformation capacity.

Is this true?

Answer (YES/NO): YES